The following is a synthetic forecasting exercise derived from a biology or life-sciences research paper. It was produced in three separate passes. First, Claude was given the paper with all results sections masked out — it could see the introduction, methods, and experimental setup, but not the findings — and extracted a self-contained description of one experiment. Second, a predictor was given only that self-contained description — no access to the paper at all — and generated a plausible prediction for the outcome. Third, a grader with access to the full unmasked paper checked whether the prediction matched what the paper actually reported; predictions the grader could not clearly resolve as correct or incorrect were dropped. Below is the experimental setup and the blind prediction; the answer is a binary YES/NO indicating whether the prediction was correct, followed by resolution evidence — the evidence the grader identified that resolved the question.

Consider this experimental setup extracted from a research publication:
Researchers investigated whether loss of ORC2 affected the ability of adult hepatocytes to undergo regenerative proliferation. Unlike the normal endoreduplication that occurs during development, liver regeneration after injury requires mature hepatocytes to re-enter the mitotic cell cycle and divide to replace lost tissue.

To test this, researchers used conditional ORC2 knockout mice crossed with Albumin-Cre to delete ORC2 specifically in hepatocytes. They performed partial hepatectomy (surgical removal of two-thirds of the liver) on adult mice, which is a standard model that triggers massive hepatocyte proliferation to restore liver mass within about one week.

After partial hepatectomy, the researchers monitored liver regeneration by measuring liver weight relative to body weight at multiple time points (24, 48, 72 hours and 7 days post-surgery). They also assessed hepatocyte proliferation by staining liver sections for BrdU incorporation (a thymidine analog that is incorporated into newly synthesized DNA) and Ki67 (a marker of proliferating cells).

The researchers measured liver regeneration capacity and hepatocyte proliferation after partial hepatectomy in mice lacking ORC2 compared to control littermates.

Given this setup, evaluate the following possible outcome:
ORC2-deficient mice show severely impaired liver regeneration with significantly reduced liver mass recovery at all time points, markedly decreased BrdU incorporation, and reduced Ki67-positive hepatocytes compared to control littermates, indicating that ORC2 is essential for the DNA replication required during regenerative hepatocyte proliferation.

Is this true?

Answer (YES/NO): NO